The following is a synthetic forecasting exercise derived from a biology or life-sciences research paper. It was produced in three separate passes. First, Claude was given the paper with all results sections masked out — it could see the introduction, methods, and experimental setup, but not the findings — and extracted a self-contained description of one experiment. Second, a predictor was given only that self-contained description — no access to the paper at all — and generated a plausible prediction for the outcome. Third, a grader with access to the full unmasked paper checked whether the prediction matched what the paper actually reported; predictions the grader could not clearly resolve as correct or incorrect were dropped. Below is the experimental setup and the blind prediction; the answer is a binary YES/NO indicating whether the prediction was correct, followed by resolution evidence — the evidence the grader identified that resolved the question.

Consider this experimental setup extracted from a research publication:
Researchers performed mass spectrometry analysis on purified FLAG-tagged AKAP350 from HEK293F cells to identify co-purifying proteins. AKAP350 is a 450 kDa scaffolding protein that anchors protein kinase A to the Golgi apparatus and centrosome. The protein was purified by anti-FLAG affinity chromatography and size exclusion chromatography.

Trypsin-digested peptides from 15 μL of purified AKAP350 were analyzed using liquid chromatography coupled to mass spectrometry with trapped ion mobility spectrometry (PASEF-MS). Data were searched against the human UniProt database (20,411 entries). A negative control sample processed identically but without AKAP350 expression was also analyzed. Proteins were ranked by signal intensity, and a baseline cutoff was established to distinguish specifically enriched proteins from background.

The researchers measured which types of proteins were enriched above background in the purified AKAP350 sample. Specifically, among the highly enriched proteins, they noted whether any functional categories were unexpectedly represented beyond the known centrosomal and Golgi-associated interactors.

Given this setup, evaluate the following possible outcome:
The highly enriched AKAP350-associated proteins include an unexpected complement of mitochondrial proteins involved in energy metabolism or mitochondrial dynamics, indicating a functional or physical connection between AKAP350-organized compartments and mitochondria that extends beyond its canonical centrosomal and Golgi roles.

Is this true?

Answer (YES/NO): NO